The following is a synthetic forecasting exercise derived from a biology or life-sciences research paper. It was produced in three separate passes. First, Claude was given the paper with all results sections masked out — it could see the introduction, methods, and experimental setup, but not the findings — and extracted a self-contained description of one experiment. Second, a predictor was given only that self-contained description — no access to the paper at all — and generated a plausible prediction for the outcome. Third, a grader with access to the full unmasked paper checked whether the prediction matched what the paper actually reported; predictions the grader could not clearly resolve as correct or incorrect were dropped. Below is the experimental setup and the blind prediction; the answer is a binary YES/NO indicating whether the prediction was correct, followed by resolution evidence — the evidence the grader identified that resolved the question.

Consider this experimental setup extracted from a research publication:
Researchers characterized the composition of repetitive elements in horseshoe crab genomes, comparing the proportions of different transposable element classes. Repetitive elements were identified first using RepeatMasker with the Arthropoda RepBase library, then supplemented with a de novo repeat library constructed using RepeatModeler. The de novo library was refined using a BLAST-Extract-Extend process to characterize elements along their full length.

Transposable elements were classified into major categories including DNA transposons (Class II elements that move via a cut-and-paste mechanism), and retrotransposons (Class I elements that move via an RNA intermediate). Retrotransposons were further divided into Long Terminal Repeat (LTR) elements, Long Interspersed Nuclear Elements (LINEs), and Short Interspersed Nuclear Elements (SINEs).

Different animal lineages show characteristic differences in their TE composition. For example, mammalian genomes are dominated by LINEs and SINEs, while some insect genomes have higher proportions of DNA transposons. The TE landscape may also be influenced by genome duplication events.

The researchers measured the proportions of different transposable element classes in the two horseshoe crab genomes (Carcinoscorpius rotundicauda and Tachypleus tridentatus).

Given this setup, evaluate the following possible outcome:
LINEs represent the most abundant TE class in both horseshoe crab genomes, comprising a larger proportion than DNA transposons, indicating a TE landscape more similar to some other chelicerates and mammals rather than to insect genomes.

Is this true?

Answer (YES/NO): NO